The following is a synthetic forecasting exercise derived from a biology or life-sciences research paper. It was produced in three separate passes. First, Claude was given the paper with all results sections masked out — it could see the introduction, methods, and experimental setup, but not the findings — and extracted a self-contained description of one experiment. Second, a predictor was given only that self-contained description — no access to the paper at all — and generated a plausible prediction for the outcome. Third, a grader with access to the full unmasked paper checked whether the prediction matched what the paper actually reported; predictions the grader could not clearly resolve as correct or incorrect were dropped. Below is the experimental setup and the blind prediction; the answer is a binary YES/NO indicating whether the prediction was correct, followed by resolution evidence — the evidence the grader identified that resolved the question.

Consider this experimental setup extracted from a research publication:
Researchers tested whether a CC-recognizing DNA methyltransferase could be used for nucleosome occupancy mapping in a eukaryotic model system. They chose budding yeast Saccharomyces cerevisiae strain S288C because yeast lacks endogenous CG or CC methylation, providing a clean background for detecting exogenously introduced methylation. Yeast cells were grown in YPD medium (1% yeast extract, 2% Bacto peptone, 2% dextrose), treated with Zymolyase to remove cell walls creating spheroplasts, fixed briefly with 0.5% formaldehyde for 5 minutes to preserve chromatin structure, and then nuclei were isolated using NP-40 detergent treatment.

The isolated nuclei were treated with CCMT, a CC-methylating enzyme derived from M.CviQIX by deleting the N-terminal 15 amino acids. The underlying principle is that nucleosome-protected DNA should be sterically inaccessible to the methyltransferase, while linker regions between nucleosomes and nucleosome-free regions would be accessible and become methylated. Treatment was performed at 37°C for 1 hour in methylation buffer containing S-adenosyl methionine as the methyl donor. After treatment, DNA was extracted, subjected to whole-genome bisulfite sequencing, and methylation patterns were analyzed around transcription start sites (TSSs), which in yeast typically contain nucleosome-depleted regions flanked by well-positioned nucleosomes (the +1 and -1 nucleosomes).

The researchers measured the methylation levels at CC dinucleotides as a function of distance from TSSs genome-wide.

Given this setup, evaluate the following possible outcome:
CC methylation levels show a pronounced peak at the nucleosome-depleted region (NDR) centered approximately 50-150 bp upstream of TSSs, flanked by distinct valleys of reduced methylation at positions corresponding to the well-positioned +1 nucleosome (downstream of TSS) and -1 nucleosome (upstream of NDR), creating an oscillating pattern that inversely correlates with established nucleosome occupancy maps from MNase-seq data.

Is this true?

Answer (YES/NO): NO